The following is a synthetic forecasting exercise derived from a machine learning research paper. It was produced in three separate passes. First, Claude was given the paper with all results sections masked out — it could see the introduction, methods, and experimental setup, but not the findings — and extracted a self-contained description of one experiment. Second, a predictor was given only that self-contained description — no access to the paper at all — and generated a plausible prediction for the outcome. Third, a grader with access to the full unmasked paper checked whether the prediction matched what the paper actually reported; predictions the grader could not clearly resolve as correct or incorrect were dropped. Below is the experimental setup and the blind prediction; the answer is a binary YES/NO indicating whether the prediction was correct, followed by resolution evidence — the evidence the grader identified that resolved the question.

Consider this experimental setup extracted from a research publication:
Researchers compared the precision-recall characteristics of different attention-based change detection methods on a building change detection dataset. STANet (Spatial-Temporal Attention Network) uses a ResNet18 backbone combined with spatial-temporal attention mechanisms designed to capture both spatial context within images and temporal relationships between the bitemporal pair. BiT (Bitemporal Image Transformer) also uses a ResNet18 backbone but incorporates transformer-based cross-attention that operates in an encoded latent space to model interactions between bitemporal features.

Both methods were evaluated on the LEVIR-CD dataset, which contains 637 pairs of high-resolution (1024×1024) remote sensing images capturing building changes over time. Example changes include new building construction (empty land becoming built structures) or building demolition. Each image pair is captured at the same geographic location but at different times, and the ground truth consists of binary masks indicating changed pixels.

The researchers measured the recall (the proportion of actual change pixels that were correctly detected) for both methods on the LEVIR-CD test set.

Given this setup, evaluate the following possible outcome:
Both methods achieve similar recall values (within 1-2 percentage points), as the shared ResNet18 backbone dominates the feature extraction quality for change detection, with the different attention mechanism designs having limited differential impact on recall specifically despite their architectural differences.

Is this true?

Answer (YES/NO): YES